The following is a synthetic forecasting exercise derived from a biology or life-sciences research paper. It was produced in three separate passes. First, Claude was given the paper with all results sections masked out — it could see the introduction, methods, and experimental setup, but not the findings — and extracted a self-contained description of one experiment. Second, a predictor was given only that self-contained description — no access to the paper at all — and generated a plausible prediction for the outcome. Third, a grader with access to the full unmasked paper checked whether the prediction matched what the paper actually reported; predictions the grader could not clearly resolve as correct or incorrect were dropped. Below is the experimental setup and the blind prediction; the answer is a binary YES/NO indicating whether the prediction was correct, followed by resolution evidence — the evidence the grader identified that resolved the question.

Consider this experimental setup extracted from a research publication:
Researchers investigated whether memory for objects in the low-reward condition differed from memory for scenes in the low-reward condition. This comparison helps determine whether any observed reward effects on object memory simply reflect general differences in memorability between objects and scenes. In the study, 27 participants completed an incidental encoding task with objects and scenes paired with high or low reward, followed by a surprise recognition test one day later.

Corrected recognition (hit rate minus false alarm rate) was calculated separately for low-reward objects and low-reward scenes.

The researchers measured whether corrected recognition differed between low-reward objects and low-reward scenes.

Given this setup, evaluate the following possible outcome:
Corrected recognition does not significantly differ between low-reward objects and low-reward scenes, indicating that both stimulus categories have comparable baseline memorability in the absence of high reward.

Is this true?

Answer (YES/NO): YES